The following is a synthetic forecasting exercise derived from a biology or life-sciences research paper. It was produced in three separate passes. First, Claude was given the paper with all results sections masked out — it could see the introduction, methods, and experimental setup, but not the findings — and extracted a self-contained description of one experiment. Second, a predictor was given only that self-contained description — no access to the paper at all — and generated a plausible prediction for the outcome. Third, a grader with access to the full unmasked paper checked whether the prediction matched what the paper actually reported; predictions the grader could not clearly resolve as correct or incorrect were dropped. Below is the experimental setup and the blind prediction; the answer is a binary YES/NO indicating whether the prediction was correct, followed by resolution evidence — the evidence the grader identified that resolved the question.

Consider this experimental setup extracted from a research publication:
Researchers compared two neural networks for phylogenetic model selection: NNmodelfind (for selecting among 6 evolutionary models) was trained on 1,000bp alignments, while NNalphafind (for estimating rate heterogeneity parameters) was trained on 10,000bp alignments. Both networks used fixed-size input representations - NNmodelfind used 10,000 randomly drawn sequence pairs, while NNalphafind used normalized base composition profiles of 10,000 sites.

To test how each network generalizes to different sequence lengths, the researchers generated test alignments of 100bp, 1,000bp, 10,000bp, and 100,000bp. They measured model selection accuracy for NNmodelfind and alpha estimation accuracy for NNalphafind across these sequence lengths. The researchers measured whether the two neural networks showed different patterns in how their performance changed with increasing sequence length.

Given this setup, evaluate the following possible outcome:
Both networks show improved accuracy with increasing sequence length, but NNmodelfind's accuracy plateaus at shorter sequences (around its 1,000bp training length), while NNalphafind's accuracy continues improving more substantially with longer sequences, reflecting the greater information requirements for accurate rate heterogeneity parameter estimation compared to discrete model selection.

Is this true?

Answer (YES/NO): YES